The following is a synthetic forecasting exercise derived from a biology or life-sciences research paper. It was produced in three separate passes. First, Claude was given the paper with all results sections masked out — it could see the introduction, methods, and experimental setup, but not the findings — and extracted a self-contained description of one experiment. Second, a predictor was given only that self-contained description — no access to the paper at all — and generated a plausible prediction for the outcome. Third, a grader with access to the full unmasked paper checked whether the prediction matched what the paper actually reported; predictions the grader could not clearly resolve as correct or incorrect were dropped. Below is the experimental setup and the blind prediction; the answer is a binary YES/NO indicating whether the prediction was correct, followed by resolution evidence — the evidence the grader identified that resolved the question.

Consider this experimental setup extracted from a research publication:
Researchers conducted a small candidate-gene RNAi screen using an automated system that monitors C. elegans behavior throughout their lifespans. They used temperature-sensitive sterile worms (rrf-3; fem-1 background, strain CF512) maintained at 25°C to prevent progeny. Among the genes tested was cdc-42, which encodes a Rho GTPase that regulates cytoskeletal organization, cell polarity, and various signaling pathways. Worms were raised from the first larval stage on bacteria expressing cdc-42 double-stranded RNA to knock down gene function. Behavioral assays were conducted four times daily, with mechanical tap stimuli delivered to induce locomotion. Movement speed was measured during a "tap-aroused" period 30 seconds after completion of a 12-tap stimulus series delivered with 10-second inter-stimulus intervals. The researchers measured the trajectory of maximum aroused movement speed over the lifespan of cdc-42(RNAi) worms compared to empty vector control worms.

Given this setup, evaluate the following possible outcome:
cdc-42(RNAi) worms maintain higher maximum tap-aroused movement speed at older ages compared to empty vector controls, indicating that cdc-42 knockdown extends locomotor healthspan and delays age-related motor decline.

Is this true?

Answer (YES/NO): NO